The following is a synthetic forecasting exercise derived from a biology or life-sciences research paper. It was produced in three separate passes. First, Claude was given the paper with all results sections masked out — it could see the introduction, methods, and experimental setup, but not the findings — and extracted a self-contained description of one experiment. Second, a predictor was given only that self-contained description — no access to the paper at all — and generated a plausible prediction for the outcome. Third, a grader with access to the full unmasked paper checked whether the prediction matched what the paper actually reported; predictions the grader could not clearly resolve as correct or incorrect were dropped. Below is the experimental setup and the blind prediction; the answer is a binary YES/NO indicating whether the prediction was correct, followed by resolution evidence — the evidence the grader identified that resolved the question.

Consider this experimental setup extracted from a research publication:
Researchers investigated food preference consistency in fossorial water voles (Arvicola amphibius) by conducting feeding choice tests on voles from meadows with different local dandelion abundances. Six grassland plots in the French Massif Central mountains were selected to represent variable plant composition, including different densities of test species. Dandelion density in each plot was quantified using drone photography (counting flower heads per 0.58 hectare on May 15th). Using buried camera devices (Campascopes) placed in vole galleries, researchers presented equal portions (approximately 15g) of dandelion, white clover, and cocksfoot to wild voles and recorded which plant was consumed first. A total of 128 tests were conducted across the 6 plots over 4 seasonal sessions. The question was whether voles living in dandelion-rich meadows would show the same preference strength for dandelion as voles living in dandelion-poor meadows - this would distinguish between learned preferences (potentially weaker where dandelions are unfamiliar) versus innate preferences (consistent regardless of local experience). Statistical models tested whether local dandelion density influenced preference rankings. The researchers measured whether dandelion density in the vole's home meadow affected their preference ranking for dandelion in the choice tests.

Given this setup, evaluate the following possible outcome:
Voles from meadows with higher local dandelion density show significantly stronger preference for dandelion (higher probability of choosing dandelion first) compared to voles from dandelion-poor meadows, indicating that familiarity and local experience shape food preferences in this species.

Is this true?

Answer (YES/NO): NO